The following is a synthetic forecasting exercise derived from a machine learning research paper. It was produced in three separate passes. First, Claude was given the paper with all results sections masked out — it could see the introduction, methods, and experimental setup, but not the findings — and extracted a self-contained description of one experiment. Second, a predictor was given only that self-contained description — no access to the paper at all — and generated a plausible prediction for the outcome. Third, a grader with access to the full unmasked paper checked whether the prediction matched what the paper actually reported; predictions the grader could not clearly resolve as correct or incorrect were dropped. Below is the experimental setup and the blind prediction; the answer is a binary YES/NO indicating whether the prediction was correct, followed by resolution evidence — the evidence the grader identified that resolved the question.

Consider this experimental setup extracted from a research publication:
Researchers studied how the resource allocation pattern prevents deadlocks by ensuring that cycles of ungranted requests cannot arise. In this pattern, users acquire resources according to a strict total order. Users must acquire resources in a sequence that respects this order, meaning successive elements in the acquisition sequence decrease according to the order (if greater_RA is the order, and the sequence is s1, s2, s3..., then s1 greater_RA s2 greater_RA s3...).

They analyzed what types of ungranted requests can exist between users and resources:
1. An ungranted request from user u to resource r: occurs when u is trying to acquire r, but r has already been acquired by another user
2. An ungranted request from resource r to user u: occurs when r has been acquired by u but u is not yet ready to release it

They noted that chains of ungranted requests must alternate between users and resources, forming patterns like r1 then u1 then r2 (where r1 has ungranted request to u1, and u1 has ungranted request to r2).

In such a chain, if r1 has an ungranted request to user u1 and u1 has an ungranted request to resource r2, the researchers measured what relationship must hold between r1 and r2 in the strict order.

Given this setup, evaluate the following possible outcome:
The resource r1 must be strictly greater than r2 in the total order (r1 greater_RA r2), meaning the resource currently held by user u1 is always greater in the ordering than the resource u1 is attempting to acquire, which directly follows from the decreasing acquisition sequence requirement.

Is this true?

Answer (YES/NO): YES